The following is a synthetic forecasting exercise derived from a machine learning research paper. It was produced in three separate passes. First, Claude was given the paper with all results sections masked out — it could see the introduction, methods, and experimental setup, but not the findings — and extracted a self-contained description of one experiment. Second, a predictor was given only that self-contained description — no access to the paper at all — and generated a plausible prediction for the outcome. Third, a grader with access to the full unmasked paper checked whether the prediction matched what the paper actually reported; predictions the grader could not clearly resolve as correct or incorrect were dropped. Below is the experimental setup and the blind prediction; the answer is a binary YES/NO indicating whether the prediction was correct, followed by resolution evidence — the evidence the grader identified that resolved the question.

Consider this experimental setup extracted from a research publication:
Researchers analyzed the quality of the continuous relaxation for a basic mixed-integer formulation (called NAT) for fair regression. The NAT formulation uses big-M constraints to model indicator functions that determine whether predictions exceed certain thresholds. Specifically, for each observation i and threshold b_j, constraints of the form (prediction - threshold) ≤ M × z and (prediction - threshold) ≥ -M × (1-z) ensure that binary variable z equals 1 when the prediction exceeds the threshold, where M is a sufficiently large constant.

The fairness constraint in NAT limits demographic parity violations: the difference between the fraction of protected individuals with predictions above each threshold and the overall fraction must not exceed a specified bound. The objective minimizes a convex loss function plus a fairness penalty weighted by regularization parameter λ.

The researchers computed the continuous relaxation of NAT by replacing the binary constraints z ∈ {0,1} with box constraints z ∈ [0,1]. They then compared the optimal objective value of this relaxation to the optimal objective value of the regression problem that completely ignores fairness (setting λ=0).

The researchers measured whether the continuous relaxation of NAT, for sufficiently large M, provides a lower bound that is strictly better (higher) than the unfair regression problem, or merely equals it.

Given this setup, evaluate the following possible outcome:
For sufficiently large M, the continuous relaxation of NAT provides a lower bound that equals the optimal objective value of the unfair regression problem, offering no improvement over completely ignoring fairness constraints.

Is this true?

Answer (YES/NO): YES